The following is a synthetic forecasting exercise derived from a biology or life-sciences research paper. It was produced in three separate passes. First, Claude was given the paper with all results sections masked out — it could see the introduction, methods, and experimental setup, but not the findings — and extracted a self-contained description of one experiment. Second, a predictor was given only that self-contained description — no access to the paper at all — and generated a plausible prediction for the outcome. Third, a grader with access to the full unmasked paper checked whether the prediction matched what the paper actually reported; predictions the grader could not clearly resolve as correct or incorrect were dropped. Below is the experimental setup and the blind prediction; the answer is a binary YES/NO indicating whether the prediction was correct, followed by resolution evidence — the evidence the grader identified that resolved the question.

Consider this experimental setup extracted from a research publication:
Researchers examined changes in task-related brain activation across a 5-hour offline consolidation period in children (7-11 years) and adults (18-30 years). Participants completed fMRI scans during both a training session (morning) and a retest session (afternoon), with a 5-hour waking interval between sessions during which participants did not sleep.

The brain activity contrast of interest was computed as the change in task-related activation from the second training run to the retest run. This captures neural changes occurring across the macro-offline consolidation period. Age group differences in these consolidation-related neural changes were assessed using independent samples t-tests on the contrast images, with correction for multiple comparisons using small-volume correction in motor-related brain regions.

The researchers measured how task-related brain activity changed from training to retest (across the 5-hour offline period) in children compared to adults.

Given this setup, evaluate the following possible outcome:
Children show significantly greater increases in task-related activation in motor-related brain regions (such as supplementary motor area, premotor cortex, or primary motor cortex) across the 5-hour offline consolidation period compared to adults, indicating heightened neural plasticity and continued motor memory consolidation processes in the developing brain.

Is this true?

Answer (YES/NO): NO